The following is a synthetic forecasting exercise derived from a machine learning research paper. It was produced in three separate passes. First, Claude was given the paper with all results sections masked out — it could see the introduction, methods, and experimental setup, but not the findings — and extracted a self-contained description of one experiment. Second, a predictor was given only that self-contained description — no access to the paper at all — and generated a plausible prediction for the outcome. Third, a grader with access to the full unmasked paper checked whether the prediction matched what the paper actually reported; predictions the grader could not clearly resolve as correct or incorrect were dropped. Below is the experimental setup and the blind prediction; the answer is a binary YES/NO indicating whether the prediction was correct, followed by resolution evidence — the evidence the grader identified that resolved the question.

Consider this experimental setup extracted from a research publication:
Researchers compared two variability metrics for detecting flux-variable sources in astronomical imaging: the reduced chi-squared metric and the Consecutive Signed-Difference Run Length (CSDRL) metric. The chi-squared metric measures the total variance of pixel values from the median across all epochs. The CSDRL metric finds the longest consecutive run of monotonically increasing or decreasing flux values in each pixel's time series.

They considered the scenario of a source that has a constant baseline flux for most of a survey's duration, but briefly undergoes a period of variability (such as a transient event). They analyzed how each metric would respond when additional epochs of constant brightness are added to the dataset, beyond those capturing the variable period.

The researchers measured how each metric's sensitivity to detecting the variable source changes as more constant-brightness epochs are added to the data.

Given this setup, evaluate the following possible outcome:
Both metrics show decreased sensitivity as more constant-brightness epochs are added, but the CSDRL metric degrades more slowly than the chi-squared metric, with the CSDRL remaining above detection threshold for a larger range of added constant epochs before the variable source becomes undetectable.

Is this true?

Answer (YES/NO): NO